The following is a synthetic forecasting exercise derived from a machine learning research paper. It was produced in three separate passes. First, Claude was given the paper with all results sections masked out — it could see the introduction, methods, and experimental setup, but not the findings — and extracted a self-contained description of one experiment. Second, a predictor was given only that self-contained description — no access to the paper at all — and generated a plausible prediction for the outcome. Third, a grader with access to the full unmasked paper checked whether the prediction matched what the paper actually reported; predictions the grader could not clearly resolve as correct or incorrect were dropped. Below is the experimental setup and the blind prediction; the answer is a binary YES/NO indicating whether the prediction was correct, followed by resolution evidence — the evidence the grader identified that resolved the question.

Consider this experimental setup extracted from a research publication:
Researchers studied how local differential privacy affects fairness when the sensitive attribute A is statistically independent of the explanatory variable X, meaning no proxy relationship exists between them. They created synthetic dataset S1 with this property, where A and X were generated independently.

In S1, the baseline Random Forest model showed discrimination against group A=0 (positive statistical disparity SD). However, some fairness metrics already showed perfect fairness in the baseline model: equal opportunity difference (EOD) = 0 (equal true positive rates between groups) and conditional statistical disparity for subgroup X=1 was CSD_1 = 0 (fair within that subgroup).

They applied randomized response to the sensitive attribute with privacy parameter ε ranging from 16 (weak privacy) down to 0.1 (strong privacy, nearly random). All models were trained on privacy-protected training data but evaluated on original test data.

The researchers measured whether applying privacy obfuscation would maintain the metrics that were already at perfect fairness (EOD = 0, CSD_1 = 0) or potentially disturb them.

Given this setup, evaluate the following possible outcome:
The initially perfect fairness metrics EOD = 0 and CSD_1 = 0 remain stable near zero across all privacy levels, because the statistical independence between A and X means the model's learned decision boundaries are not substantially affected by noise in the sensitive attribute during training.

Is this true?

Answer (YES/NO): YES